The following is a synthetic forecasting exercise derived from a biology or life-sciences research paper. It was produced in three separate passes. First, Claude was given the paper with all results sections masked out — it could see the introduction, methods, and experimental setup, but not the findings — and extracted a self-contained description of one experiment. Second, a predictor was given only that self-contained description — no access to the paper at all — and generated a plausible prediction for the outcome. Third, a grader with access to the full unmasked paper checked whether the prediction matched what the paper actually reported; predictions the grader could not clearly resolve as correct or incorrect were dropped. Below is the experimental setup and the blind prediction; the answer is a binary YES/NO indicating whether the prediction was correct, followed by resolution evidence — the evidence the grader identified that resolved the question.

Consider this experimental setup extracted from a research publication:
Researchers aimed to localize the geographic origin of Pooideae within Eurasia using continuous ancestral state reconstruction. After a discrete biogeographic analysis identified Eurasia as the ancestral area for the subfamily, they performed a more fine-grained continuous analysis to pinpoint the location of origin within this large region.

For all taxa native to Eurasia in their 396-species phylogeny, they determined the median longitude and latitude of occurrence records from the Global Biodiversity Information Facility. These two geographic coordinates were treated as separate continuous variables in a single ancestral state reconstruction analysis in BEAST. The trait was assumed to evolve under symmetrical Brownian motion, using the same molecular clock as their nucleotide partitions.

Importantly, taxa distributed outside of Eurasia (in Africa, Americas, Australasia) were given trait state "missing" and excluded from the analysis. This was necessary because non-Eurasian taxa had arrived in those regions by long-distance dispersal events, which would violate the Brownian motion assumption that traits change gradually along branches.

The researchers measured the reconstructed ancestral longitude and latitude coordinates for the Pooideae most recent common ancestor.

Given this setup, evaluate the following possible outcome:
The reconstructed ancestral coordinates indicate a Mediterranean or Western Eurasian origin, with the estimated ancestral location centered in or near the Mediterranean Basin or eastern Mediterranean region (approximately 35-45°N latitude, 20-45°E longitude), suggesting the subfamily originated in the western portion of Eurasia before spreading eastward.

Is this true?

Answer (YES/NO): NO